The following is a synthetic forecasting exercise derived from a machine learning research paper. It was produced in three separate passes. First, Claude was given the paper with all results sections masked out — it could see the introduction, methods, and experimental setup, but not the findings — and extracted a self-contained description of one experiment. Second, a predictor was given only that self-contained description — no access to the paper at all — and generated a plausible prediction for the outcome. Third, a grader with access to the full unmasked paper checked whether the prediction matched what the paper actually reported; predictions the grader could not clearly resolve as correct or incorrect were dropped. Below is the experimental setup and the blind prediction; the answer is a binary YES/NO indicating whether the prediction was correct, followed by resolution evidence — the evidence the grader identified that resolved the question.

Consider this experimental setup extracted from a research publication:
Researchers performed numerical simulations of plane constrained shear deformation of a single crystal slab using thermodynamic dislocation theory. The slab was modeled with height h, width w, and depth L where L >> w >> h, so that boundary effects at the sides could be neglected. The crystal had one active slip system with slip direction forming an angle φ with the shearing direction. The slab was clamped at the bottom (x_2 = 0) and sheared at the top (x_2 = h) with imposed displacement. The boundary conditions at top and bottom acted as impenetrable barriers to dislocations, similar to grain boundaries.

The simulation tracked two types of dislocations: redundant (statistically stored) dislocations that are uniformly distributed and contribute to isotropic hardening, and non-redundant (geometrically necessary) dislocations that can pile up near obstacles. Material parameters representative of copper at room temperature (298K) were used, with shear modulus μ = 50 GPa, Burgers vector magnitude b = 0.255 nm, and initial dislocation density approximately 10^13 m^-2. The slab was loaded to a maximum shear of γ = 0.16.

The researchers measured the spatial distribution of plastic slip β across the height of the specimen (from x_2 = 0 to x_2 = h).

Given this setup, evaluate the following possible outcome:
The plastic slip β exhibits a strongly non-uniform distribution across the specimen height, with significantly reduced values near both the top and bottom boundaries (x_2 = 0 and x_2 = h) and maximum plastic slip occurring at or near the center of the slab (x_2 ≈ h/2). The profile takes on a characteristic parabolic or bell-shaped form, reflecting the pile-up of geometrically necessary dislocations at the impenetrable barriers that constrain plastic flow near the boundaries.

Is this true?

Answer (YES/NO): NO